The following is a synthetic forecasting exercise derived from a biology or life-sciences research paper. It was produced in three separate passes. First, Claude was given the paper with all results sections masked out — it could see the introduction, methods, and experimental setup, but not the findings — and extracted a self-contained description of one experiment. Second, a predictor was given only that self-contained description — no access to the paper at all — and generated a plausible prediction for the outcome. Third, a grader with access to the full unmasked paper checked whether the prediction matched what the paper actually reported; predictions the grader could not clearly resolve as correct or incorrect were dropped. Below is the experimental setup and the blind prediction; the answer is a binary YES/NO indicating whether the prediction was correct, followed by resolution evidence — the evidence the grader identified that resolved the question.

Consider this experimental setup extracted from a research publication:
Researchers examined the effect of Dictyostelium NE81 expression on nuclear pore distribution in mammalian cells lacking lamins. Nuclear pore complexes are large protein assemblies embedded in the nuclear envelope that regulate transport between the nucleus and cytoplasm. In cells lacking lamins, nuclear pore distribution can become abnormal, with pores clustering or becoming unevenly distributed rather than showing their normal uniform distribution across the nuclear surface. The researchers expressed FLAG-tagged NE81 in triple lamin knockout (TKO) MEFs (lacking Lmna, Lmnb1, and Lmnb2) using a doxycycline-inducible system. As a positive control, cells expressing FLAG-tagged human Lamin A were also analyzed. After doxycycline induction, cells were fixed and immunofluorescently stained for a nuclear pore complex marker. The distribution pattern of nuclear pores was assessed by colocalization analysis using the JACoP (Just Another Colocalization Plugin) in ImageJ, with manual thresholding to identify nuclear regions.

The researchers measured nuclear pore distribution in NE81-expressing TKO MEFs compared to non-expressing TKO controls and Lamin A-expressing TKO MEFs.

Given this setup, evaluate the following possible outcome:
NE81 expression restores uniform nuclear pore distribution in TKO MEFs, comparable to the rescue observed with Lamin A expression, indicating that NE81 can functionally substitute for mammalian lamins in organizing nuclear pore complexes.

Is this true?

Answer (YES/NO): NO